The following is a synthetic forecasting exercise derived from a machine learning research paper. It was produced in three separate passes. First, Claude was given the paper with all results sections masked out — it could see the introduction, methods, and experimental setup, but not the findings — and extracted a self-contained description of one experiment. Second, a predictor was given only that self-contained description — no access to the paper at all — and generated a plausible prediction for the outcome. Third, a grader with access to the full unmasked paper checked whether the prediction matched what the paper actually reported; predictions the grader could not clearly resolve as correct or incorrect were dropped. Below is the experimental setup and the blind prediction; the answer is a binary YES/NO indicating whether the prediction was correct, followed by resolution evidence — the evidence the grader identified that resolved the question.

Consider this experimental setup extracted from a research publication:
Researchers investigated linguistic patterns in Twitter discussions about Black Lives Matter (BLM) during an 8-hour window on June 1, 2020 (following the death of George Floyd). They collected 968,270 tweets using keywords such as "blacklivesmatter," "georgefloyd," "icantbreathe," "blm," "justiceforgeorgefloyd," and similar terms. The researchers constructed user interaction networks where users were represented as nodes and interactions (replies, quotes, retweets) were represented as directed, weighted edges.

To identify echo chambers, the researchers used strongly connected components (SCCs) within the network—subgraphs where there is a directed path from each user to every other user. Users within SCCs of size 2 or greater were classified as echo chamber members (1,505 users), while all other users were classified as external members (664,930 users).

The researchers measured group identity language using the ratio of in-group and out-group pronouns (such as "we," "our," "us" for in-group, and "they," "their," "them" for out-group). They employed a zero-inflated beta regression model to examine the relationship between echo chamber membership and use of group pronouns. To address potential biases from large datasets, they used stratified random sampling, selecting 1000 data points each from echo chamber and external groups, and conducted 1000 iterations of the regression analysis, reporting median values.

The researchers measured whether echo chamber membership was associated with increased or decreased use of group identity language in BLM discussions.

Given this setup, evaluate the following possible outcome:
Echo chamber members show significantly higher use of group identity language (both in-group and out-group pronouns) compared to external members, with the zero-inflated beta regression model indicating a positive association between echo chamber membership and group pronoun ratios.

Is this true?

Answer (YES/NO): NO